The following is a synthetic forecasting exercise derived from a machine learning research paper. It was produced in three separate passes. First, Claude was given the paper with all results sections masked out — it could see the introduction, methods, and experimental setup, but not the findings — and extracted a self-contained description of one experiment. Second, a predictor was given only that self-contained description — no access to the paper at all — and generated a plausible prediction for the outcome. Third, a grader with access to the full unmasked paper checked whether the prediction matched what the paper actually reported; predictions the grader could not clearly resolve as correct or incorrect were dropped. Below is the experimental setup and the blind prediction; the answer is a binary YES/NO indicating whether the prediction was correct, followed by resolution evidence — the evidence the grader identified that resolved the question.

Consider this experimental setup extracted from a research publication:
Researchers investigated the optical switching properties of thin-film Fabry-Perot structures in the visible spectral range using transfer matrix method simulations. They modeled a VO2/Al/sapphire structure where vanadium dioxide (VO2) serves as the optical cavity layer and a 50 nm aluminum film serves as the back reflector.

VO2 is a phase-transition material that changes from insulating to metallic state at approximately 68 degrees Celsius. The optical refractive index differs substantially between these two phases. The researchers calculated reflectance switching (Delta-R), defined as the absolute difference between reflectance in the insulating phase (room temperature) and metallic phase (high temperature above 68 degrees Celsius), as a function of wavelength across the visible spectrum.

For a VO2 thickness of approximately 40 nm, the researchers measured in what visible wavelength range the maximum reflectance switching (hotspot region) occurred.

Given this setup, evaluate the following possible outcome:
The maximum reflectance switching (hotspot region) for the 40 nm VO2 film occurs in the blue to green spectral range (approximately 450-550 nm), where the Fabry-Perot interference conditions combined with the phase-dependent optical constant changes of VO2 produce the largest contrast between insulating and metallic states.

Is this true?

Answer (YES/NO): NO